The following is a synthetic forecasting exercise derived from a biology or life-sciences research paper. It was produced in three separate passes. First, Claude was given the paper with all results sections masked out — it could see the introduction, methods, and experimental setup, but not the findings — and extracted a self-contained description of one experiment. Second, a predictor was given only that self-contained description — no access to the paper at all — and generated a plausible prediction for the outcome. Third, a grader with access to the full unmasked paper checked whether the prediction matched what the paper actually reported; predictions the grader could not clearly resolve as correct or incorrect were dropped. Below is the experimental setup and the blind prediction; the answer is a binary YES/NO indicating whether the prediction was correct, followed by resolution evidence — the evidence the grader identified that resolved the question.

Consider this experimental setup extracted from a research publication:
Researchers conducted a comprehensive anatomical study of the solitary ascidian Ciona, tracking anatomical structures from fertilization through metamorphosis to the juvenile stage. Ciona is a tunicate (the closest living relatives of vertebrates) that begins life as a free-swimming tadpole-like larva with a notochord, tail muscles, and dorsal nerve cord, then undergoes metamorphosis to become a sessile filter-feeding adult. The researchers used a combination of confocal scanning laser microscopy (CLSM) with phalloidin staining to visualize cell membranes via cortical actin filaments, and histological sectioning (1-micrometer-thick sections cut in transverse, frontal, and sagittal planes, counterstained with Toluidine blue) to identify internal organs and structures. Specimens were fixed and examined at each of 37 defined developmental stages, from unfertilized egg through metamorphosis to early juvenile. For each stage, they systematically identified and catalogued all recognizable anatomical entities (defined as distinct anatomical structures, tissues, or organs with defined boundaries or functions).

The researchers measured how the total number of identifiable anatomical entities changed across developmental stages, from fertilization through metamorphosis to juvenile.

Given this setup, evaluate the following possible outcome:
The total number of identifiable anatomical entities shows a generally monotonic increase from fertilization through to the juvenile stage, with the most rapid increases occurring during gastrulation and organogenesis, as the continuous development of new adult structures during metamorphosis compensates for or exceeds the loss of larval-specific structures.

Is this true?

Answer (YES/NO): NO